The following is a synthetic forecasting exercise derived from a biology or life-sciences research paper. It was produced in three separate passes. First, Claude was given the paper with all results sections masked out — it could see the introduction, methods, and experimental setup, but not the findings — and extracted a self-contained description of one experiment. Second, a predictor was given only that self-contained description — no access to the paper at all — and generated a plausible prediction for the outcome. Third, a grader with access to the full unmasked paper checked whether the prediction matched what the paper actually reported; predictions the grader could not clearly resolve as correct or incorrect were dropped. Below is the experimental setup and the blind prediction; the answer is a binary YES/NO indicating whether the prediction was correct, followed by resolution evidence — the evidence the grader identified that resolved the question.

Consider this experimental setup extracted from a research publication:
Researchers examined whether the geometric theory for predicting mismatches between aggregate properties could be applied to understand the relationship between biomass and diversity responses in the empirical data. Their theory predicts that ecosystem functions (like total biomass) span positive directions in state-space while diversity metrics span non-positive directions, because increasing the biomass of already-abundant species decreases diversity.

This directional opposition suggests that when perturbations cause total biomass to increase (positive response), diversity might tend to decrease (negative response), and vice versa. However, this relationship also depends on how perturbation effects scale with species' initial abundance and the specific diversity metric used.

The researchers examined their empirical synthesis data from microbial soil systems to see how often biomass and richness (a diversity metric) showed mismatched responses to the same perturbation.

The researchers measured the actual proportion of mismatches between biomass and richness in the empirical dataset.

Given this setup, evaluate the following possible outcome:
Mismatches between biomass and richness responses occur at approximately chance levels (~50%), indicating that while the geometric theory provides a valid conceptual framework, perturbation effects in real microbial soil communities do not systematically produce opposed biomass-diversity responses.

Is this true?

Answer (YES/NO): NO